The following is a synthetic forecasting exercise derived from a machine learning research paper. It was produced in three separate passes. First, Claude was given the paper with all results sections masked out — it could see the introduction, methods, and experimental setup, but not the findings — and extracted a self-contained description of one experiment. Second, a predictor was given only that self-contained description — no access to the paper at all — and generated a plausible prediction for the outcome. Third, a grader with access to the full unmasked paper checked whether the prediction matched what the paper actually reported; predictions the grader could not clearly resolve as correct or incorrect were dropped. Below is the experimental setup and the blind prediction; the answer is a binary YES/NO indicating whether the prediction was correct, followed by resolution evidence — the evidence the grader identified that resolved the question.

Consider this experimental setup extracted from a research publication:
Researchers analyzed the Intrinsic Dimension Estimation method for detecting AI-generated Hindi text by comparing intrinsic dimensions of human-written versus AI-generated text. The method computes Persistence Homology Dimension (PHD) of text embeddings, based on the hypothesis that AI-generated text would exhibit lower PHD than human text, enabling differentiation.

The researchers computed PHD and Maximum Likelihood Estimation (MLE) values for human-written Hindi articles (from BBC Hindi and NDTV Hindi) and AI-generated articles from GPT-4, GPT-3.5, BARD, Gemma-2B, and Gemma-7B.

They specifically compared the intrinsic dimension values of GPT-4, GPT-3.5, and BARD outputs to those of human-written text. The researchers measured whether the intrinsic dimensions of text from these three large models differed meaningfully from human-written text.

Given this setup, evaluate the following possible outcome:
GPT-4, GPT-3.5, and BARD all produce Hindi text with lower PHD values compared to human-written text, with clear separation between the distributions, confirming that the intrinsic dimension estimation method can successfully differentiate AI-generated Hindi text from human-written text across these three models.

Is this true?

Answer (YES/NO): NO